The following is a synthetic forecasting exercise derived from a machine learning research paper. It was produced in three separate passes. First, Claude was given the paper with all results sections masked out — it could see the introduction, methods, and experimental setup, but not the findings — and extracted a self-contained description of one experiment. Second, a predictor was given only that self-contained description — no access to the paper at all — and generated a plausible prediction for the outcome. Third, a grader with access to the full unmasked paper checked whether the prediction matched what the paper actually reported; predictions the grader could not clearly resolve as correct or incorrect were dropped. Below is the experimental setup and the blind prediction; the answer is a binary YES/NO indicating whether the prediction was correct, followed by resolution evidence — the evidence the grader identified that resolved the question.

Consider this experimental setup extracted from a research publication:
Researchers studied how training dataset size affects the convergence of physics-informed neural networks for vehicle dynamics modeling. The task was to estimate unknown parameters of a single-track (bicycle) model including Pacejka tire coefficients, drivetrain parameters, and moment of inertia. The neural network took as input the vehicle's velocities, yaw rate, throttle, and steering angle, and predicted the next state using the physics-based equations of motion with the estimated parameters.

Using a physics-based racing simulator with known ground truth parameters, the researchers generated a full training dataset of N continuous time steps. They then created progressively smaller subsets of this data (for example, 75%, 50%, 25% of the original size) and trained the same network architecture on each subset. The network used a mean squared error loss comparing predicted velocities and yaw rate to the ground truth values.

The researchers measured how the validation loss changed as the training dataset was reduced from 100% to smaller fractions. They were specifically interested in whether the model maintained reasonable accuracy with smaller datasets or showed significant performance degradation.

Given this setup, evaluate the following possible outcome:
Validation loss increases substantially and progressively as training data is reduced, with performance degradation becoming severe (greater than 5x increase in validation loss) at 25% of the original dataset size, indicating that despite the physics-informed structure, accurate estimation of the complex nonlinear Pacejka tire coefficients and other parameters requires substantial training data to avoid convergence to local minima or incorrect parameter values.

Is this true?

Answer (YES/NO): YES